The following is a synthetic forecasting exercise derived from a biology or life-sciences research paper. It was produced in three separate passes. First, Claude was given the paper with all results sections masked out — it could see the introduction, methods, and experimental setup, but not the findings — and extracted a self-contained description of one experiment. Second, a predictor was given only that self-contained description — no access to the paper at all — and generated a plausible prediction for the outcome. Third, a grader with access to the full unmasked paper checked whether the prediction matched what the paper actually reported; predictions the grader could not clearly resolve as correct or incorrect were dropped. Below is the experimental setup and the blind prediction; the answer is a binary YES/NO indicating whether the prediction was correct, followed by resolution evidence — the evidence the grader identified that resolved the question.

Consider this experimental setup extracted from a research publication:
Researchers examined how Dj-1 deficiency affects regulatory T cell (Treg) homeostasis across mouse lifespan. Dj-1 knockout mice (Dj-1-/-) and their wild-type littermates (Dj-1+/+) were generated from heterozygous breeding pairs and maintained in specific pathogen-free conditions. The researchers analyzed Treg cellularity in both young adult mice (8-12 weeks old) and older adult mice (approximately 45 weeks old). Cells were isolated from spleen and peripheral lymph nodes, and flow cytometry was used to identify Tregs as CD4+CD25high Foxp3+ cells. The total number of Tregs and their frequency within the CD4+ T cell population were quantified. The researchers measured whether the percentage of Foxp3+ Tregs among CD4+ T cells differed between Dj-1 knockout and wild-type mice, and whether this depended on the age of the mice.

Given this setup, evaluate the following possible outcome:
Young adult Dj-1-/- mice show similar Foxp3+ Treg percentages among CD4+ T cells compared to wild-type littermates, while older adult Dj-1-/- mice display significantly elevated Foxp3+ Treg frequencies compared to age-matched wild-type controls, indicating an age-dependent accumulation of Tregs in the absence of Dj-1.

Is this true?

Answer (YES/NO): NO